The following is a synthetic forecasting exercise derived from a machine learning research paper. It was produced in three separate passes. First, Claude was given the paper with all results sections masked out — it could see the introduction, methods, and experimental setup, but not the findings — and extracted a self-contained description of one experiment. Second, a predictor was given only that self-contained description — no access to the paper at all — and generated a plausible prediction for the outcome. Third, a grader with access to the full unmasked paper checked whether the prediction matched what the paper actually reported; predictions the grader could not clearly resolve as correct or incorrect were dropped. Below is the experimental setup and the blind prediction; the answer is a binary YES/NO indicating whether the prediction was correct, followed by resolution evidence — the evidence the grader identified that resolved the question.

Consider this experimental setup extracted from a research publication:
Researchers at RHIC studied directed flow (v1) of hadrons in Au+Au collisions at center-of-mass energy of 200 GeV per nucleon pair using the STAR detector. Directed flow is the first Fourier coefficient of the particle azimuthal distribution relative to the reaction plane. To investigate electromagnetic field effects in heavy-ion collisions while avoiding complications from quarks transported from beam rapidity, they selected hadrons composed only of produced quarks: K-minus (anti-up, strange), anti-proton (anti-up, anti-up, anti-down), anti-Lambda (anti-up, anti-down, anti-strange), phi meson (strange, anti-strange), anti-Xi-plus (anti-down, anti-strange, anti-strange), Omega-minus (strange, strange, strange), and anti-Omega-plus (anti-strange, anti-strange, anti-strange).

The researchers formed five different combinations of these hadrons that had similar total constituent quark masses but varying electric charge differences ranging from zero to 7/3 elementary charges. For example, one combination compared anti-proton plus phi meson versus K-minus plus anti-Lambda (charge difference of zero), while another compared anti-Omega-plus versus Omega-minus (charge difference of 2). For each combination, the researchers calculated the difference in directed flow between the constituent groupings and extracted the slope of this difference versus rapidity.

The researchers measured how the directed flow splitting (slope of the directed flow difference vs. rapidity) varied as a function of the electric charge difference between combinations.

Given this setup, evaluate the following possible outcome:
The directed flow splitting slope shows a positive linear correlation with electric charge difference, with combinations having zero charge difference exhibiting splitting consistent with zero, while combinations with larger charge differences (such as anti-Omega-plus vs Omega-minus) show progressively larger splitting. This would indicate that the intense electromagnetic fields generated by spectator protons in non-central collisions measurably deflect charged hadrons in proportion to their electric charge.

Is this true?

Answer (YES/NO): YES